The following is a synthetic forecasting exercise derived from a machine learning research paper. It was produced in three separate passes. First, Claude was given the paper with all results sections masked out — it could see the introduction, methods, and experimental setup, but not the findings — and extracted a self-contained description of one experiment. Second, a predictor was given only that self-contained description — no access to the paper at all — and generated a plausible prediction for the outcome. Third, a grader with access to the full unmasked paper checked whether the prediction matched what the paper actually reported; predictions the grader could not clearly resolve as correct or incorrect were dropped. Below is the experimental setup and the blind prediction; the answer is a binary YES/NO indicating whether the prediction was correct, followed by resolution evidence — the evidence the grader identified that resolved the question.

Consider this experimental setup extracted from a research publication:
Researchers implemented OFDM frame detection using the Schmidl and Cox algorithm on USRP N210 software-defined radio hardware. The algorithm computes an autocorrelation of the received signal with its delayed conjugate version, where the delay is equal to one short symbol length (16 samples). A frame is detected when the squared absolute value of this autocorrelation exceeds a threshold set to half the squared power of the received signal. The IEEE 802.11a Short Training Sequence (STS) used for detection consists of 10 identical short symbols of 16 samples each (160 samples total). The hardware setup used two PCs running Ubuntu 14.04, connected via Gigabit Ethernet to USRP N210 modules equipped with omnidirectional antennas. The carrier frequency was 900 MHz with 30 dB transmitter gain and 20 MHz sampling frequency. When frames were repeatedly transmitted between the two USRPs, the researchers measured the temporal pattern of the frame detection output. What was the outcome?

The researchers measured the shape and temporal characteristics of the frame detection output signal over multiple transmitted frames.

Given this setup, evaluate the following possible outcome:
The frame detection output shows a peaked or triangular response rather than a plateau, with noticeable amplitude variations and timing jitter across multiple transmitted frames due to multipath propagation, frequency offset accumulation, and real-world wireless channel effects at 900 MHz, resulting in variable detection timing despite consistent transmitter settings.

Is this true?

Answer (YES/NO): NO